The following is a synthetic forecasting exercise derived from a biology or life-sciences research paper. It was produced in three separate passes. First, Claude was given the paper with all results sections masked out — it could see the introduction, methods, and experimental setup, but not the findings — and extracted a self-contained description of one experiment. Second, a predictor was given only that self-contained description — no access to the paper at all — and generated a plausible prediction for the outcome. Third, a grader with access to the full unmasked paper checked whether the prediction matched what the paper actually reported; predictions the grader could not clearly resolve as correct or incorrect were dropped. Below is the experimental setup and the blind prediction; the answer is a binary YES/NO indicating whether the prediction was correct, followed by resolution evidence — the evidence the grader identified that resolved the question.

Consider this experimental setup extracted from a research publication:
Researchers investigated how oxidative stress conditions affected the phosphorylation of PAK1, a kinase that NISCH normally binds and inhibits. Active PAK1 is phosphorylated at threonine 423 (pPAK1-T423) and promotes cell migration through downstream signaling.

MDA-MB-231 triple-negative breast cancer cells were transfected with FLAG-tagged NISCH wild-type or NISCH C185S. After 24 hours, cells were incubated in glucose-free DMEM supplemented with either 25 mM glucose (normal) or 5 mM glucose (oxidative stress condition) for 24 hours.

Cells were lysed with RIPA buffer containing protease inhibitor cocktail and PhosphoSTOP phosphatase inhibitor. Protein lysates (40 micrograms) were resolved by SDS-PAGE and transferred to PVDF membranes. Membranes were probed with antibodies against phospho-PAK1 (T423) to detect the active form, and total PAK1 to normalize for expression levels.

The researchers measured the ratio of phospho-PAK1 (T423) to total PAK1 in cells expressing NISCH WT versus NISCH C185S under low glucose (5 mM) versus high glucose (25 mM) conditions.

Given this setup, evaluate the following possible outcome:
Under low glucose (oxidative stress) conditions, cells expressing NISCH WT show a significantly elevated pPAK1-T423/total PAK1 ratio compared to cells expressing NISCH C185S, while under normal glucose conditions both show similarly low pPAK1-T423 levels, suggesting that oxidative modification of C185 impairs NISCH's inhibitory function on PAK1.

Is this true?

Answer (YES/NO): YES